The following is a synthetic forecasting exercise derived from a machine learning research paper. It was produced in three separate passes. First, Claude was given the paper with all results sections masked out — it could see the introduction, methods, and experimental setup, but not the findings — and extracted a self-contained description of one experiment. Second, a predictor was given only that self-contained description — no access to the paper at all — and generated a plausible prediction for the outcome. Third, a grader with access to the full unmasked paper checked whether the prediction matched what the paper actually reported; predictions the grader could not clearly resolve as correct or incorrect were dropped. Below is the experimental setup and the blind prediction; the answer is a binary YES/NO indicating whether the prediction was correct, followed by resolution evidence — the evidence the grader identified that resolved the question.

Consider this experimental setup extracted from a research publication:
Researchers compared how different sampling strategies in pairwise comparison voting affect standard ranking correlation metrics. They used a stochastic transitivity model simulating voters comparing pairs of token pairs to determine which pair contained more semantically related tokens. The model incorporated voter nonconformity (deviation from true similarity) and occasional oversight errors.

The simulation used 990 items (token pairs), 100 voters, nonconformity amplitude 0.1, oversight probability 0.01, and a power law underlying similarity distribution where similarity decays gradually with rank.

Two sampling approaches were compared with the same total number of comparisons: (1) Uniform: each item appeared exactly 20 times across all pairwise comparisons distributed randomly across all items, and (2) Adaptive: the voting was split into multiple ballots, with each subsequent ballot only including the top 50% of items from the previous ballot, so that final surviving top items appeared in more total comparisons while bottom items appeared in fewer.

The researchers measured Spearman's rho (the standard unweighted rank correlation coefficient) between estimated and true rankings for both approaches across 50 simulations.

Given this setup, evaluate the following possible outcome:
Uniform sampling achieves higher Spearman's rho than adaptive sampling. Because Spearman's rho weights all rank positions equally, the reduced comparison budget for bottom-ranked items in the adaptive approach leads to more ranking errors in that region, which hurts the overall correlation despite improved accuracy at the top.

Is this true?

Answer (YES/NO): YES